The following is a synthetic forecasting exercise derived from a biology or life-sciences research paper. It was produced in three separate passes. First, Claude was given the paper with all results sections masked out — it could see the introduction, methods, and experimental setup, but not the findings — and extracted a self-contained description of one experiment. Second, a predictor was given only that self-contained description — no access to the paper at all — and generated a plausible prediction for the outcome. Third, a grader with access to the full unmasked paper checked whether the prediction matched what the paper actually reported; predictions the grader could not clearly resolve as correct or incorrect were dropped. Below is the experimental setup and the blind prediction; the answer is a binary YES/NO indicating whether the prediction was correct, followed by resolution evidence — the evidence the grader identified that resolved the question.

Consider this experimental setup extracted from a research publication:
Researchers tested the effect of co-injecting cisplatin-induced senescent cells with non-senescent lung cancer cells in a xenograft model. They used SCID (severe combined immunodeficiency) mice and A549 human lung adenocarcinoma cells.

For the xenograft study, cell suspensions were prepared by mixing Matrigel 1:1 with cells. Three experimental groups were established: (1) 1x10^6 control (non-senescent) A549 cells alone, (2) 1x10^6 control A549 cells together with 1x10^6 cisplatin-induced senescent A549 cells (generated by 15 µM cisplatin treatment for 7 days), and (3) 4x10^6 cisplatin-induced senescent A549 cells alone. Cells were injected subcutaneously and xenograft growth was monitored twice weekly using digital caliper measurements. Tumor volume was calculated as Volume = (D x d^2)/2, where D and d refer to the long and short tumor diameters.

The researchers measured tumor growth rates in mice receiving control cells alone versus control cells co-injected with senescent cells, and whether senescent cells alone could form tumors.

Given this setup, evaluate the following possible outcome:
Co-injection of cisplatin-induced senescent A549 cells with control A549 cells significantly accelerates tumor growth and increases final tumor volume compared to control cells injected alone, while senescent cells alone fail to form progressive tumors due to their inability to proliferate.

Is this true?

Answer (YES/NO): YES